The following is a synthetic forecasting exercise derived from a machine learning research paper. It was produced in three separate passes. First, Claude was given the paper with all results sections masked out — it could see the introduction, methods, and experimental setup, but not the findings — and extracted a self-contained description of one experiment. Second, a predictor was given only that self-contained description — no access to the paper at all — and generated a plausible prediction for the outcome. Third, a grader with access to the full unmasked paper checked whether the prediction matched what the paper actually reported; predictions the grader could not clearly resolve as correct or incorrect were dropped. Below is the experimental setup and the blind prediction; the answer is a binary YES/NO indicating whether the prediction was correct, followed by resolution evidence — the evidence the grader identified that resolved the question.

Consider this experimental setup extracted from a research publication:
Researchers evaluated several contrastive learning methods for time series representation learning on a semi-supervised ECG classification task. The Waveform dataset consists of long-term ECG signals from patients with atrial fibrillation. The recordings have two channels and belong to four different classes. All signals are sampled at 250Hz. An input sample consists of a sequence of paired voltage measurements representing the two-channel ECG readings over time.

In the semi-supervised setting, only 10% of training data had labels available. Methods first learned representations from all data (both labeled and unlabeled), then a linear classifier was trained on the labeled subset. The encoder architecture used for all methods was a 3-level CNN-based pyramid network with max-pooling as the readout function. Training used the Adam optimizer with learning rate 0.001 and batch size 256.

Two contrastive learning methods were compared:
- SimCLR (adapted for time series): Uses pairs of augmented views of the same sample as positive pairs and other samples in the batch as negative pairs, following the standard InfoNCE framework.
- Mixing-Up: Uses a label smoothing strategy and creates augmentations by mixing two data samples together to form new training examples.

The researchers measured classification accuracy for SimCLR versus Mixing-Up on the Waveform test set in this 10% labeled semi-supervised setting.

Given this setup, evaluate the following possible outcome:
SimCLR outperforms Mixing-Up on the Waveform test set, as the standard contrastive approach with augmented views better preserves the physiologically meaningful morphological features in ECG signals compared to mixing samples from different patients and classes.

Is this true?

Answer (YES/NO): YES